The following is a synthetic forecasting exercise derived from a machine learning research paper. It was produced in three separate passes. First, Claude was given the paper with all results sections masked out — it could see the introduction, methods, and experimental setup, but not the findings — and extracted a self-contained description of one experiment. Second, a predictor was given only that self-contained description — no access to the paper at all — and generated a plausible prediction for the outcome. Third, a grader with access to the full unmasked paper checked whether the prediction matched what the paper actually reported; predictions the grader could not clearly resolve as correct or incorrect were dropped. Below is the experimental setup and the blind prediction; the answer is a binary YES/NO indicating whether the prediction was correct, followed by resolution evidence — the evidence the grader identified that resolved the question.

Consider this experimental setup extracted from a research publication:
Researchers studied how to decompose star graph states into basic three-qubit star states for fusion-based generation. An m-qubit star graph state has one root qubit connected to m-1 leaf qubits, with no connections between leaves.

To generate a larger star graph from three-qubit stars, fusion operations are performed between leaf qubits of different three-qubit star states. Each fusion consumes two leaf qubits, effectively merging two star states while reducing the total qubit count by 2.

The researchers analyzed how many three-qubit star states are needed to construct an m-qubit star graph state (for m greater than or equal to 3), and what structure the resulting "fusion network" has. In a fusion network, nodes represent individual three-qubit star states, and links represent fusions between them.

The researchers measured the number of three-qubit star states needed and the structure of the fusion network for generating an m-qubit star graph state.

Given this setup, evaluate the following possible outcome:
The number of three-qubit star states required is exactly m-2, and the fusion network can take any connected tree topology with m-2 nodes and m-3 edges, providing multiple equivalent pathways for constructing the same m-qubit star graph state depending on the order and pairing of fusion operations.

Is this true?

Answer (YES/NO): NO